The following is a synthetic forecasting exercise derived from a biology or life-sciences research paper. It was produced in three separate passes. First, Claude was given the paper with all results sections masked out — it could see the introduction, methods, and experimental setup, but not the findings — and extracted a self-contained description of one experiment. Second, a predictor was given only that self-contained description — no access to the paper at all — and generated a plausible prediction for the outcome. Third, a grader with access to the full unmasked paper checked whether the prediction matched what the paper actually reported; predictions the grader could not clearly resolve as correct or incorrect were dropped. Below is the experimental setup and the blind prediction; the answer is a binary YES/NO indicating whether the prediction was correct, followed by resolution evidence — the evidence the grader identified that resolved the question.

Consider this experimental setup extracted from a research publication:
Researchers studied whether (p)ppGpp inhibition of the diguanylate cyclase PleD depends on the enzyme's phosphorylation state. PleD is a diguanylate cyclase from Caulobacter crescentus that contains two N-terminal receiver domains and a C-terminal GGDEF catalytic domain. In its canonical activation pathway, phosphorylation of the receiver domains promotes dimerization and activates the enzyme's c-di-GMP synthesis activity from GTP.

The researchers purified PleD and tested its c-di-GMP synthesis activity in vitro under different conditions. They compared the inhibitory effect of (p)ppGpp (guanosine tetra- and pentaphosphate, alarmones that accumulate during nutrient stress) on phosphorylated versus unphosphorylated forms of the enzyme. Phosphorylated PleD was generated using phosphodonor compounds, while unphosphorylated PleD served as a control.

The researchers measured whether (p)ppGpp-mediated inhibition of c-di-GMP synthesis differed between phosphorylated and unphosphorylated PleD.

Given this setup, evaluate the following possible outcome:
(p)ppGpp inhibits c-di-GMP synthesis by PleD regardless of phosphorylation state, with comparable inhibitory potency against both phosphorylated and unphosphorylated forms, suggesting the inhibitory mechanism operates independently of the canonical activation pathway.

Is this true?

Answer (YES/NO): YES